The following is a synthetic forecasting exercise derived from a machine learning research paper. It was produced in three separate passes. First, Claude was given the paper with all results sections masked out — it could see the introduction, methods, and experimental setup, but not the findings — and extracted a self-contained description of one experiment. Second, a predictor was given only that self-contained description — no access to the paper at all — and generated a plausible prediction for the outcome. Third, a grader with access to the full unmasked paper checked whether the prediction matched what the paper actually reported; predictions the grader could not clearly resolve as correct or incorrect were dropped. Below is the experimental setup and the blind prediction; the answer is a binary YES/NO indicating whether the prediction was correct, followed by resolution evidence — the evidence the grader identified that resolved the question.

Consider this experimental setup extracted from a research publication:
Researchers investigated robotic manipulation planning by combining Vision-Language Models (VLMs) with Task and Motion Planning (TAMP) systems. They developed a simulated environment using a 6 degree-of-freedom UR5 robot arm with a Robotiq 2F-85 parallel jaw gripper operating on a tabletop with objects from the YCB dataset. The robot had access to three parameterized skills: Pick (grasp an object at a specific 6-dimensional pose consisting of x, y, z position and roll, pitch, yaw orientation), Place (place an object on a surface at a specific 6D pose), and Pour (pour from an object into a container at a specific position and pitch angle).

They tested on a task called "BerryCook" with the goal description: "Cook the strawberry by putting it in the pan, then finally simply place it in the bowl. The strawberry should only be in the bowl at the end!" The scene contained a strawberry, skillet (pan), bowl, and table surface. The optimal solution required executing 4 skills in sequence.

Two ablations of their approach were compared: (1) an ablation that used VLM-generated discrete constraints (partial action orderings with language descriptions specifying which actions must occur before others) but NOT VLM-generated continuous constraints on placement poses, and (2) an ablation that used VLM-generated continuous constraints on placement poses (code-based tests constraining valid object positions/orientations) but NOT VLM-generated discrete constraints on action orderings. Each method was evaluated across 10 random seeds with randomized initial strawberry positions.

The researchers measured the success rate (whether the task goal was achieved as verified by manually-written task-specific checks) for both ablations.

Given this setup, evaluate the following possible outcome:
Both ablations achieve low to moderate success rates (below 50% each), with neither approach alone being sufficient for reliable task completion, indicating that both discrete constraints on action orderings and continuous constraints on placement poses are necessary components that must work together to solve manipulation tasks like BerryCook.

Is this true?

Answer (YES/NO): NO